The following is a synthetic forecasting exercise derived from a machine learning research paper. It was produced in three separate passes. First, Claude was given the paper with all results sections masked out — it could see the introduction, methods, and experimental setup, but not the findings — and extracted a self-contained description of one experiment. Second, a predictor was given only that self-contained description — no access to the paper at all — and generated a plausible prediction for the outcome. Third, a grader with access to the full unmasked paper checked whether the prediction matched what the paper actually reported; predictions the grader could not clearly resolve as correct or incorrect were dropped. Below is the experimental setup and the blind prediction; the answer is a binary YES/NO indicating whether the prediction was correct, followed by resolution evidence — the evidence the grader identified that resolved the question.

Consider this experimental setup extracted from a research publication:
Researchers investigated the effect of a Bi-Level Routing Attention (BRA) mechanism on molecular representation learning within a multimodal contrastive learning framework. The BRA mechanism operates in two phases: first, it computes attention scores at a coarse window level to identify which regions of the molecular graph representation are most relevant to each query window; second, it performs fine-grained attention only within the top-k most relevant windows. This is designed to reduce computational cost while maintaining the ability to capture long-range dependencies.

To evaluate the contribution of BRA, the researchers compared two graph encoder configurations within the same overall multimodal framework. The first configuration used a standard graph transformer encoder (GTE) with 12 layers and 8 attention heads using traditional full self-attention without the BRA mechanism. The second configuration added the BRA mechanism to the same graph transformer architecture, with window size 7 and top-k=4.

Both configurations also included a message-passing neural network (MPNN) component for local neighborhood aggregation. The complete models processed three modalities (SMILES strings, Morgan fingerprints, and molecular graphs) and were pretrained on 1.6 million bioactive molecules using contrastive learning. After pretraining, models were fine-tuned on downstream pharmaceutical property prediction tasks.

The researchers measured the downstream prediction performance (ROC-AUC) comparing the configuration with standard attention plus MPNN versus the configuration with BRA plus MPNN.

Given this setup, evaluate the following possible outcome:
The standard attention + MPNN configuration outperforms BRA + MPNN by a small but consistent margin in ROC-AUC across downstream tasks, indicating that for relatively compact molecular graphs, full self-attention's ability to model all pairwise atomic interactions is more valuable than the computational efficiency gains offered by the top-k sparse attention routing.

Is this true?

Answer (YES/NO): NO